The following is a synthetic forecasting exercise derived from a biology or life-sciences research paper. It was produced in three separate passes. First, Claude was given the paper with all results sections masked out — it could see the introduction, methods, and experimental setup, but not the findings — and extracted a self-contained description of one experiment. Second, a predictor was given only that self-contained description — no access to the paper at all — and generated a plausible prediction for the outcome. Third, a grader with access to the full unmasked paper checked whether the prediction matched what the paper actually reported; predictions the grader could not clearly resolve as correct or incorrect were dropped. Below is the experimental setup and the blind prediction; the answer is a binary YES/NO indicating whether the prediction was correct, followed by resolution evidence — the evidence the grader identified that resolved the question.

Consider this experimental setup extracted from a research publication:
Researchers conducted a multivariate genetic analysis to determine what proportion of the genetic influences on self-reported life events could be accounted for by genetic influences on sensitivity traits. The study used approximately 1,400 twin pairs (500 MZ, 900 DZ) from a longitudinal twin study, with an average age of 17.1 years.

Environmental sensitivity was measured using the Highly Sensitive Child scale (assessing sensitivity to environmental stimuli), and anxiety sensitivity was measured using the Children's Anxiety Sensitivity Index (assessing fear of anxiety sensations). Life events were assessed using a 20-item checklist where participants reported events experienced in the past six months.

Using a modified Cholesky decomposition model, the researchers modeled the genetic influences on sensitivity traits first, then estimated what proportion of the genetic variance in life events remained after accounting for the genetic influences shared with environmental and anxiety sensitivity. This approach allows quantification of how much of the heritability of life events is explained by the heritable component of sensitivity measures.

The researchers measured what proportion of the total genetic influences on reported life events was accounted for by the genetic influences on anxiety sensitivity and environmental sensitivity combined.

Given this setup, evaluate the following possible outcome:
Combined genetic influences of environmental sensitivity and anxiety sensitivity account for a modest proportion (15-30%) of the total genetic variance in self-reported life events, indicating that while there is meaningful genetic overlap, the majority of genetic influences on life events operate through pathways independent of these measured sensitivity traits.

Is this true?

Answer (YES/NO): NO